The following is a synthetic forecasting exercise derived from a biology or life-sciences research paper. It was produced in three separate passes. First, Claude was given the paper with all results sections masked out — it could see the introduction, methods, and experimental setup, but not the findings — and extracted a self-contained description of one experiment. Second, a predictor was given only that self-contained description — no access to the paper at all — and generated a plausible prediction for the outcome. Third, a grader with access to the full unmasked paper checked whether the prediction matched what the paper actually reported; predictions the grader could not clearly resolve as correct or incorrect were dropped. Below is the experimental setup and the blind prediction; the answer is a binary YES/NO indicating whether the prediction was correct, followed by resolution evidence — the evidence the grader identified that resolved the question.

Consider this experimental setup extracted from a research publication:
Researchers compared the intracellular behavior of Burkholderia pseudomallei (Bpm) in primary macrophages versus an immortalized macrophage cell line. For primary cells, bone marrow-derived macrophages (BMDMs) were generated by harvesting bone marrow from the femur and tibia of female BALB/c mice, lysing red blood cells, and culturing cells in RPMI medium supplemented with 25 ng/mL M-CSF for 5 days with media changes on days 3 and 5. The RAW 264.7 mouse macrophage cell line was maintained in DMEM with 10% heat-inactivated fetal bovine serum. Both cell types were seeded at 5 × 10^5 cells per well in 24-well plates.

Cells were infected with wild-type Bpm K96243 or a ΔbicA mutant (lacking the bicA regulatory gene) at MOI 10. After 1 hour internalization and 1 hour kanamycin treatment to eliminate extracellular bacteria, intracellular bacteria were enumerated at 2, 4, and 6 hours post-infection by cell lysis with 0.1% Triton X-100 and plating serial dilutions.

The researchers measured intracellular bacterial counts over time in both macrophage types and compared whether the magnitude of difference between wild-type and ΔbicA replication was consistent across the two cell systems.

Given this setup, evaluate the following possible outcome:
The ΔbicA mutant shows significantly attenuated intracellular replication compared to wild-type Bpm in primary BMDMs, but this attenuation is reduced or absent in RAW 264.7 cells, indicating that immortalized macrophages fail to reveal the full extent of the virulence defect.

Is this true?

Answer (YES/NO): NO